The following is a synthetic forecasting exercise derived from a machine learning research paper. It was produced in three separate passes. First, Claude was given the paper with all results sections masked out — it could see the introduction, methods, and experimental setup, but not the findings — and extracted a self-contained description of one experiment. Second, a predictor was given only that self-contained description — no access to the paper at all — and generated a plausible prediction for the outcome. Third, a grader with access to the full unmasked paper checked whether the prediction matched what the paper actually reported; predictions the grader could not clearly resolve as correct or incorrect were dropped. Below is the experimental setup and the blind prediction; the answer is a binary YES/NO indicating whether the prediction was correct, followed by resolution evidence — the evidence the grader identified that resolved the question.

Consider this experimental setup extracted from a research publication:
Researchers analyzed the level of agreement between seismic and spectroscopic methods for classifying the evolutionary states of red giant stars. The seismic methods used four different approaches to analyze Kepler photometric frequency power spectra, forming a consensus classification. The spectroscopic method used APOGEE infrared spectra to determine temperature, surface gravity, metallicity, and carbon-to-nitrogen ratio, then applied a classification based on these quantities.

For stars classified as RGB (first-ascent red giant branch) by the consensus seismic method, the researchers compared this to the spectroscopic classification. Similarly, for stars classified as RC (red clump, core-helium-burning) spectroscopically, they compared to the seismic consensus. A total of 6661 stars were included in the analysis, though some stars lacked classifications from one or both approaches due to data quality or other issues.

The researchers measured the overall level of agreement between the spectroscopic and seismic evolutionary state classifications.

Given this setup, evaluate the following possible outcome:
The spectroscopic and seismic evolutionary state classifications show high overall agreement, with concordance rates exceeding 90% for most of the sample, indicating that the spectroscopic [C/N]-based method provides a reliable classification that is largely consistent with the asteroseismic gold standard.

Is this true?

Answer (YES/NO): YES